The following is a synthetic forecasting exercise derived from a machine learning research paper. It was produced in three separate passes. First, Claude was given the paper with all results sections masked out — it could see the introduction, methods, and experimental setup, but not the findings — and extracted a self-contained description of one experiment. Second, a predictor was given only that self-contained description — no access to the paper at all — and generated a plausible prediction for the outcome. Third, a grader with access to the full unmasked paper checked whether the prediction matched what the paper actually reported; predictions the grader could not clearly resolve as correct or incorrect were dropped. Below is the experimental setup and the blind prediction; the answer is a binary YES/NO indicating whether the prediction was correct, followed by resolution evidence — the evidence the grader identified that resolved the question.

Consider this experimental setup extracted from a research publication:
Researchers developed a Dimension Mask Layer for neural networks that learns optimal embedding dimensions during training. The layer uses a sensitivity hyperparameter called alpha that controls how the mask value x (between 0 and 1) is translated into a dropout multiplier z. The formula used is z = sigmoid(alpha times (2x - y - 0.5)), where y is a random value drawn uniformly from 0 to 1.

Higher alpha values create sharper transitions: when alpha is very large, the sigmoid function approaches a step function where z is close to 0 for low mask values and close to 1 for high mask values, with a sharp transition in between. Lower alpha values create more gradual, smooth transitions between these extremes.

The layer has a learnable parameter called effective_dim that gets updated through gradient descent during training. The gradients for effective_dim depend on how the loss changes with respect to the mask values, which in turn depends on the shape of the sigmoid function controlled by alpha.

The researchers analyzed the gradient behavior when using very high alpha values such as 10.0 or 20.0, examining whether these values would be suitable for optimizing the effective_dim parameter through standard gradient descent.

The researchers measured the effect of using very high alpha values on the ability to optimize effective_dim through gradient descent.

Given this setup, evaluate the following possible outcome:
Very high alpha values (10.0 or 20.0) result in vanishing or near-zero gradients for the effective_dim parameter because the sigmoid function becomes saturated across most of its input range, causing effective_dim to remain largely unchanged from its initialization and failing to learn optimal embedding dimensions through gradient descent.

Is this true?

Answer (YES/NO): YES